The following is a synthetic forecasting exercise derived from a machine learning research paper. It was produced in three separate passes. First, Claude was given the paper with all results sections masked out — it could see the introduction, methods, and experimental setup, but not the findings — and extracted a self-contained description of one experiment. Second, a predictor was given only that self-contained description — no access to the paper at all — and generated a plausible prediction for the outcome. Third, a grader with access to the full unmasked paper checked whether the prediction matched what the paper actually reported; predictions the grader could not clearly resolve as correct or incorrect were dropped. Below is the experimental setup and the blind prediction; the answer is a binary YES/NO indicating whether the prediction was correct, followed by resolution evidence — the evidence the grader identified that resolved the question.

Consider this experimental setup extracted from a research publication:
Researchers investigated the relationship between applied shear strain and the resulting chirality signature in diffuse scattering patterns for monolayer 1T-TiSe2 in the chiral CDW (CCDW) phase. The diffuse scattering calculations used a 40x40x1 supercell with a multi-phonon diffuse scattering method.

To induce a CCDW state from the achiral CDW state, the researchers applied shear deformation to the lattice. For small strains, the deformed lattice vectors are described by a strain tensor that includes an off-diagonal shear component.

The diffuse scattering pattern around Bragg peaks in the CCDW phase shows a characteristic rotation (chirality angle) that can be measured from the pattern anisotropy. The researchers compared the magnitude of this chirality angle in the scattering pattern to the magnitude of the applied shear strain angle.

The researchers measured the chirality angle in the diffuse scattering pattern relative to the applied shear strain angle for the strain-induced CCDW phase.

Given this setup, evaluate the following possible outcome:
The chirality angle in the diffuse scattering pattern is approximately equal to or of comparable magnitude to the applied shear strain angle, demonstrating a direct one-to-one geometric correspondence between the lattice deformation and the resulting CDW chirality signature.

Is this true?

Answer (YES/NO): NO